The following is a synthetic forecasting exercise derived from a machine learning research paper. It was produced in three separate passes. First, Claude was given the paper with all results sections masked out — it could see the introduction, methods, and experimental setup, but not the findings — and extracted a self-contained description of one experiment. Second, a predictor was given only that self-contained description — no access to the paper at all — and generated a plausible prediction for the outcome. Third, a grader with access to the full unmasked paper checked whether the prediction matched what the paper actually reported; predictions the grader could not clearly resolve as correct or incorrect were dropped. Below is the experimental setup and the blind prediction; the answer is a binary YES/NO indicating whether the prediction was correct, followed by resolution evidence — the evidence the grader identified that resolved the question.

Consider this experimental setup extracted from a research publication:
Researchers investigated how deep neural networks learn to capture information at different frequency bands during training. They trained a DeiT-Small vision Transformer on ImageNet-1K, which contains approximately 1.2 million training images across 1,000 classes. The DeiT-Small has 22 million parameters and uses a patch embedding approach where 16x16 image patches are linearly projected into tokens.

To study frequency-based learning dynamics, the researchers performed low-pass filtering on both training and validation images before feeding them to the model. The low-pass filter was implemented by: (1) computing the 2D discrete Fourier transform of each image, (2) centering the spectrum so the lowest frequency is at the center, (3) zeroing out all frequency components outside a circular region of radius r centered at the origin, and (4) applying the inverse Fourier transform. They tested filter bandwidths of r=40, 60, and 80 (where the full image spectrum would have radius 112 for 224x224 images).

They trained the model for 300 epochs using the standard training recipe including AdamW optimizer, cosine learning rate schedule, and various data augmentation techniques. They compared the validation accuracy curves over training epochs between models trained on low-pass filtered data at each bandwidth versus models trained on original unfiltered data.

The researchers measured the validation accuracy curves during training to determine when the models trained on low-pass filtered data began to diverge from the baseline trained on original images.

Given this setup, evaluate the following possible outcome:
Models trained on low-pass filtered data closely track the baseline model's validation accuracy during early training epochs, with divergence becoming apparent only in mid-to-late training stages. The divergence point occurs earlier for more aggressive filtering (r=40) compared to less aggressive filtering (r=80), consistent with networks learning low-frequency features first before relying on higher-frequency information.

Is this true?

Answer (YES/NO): YES